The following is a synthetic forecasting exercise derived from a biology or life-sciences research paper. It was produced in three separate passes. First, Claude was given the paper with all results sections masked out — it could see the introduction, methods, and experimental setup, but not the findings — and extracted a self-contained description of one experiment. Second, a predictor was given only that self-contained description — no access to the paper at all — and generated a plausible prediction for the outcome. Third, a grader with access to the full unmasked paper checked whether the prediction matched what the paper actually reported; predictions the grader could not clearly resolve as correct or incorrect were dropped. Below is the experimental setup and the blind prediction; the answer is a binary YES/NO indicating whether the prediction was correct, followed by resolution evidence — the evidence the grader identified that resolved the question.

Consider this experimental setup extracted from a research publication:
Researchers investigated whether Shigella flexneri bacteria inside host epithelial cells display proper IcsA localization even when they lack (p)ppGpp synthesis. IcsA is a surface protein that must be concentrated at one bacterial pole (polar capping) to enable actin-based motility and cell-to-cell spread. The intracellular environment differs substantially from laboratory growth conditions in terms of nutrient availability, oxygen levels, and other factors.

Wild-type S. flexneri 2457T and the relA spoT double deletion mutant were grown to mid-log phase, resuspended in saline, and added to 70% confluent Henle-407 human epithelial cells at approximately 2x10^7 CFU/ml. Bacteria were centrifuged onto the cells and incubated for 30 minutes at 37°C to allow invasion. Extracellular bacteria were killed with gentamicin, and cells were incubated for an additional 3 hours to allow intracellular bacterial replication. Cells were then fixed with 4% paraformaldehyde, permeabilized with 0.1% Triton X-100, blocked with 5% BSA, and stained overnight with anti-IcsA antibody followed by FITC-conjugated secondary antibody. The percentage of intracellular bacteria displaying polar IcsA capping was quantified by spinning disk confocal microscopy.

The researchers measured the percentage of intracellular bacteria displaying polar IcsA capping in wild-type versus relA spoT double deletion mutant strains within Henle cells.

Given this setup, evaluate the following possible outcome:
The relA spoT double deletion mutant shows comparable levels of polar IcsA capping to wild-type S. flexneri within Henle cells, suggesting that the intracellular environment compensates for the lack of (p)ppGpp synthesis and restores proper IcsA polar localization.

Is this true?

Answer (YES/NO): NO